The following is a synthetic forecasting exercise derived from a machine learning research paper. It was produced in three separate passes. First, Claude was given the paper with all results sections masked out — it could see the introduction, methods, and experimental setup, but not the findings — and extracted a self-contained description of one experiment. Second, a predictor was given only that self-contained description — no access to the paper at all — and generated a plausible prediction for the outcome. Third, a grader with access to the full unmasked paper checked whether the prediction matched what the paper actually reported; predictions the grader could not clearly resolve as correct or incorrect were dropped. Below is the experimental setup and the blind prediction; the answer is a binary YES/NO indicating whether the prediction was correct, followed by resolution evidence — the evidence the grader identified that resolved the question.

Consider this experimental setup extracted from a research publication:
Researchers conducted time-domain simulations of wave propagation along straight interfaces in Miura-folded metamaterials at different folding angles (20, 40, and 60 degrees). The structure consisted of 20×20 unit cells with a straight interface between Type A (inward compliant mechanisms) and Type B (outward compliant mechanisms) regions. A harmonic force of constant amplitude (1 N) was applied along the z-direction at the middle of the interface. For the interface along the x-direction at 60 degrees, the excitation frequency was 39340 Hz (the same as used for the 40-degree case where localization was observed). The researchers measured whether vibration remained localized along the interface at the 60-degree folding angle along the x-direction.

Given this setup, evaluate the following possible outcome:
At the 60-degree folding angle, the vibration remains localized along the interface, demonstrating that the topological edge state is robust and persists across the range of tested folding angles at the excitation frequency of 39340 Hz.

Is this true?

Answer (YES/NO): NO